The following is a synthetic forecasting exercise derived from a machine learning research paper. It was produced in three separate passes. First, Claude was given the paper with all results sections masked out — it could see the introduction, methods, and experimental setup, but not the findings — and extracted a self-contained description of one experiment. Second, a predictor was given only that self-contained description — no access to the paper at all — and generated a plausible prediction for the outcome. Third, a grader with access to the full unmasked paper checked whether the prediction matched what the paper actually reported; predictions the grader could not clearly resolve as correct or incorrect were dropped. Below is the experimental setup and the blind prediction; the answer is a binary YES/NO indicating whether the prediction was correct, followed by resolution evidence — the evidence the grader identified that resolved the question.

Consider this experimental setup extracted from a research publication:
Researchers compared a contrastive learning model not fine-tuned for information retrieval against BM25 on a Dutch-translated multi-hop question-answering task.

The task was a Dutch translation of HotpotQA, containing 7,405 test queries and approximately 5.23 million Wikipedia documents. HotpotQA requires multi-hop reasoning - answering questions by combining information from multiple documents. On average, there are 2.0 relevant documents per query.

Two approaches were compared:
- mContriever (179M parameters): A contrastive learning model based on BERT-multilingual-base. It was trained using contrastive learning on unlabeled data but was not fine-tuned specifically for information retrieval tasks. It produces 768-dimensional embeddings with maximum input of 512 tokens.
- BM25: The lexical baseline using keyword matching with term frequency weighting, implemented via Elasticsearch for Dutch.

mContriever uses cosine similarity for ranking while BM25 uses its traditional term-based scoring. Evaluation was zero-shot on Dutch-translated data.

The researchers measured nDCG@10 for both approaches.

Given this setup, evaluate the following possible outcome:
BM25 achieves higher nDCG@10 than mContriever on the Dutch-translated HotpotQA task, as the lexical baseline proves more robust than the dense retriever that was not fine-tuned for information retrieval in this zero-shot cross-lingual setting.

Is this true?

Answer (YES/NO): YES